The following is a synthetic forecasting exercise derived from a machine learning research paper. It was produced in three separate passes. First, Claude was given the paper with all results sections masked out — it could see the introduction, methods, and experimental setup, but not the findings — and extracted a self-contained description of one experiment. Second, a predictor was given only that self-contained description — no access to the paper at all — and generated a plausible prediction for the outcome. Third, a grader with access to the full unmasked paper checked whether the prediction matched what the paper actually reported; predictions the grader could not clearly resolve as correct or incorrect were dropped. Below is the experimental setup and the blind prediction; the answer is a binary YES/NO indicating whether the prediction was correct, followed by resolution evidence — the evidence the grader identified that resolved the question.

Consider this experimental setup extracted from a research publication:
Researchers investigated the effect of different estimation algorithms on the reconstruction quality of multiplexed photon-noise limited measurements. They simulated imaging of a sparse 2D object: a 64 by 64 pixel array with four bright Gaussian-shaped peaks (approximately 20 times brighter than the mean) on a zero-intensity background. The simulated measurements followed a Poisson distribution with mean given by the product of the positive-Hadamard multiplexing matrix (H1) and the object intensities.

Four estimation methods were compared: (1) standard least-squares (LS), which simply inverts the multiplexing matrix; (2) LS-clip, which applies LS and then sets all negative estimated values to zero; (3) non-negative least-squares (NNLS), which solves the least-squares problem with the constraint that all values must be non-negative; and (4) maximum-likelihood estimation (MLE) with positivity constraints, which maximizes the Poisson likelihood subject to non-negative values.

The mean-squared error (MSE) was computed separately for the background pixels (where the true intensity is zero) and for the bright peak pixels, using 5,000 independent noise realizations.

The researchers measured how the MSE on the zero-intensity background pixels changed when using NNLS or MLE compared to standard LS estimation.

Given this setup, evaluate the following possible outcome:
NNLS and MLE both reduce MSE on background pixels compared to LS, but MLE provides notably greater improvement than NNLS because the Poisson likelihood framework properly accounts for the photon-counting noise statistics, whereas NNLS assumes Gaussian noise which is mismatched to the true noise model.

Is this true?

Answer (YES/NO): NO